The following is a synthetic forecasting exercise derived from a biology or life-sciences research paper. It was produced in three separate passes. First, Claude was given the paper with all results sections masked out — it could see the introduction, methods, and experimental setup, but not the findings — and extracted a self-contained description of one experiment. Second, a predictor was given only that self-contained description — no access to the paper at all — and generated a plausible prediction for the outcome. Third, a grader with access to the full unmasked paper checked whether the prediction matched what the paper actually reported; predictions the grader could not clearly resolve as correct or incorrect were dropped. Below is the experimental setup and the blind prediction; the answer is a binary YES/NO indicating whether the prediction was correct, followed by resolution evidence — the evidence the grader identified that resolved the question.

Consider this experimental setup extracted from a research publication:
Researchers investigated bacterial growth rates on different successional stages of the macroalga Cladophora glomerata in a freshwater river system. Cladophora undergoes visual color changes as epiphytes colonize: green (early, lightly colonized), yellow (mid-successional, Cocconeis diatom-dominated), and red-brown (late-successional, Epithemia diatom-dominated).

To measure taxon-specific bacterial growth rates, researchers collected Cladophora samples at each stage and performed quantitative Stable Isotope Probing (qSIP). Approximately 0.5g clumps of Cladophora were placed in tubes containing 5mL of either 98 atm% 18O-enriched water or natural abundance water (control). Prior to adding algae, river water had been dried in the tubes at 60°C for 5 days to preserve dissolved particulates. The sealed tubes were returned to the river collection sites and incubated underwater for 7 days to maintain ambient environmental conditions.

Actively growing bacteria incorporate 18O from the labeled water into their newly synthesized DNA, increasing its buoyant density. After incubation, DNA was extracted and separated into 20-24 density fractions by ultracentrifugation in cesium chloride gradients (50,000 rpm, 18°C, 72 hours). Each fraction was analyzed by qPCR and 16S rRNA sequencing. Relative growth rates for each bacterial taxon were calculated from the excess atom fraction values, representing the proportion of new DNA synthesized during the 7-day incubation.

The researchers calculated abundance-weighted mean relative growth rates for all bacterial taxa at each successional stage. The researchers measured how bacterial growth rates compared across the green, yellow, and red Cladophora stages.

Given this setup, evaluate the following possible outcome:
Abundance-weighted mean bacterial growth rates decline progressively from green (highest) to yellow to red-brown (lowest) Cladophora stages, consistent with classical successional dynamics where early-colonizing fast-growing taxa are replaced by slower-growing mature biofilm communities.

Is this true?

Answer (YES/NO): NO